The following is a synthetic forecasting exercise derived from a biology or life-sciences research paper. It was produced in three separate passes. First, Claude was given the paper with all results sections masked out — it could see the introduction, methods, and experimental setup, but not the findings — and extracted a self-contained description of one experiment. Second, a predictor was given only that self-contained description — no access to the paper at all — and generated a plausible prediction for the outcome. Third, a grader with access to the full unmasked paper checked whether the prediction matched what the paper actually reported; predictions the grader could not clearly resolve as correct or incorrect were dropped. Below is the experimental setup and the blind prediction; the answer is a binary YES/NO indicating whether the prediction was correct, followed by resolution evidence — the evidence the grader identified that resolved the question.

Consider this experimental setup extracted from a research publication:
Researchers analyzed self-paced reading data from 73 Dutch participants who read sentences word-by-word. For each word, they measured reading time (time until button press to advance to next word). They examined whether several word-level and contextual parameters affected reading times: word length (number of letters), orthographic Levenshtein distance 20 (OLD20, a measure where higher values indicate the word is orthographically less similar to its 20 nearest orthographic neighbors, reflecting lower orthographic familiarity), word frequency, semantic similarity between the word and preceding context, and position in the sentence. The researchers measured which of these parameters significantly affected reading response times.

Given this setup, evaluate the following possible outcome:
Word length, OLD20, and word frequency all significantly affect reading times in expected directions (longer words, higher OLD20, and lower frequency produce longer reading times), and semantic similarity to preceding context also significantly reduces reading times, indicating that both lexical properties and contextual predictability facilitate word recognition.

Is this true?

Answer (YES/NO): NO